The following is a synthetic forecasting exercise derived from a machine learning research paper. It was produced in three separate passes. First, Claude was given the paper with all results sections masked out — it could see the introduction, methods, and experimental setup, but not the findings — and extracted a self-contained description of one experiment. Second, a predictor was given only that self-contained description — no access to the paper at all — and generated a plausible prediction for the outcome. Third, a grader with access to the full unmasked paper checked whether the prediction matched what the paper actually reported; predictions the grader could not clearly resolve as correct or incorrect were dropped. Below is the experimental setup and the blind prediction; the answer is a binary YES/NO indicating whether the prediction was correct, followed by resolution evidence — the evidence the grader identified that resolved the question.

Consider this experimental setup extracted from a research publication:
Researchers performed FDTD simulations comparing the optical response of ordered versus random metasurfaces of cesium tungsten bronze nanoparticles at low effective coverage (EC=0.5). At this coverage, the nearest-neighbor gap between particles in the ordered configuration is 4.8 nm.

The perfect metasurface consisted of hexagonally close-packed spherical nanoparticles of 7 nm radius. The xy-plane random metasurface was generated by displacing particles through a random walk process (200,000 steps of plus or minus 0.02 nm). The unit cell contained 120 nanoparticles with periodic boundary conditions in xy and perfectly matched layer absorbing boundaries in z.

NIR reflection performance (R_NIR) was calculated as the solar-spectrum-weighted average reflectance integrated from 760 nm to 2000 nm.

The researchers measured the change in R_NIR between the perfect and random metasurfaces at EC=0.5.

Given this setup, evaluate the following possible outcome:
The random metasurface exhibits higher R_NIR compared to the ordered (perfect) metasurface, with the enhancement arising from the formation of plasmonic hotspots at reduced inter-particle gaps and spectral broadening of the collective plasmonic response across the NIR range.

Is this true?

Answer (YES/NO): NO